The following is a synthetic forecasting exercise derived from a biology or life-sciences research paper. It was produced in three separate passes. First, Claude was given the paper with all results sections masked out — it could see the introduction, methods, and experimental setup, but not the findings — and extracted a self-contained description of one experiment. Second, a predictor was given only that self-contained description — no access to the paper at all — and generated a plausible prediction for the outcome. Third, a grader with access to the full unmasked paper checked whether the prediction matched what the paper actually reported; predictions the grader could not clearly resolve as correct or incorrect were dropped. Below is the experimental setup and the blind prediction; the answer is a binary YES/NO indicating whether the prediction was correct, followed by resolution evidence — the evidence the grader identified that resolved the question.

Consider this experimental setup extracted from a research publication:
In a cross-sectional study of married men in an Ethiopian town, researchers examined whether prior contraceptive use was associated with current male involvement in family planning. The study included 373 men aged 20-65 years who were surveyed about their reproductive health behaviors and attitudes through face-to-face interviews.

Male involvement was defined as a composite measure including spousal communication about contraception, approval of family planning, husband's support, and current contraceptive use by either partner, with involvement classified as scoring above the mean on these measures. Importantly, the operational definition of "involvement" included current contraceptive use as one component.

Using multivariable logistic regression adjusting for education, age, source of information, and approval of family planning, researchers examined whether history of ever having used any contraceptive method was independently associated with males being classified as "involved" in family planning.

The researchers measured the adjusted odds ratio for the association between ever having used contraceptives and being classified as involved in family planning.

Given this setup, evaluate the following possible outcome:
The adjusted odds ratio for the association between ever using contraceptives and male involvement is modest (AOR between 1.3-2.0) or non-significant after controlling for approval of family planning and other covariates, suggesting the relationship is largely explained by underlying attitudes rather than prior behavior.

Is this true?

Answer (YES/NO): NO